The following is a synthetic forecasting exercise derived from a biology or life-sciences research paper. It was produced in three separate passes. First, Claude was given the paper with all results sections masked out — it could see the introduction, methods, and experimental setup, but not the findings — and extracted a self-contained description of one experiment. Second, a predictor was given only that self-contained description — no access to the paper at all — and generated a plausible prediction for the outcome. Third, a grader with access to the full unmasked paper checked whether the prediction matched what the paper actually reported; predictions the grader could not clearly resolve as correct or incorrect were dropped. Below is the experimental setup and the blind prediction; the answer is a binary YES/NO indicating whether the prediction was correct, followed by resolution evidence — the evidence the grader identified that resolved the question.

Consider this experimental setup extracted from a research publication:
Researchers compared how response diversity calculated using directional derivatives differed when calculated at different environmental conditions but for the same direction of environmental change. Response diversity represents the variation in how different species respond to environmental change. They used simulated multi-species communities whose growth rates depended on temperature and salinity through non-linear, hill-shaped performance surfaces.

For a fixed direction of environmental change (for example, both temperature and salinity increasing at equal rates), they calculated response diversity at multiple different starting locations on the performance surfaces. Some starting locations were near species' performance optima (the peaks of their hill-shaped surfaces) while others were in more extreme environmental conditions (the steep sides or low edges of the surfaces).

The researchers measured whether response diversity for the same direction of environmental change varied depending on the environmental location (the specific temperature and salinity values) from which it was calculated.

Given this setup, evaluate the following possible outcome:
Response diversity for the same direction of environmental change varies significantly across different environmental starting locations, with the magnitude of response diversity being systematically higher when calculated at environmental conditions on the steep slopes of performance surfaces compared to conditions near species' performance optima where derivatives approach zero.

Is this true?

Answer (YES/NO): NO